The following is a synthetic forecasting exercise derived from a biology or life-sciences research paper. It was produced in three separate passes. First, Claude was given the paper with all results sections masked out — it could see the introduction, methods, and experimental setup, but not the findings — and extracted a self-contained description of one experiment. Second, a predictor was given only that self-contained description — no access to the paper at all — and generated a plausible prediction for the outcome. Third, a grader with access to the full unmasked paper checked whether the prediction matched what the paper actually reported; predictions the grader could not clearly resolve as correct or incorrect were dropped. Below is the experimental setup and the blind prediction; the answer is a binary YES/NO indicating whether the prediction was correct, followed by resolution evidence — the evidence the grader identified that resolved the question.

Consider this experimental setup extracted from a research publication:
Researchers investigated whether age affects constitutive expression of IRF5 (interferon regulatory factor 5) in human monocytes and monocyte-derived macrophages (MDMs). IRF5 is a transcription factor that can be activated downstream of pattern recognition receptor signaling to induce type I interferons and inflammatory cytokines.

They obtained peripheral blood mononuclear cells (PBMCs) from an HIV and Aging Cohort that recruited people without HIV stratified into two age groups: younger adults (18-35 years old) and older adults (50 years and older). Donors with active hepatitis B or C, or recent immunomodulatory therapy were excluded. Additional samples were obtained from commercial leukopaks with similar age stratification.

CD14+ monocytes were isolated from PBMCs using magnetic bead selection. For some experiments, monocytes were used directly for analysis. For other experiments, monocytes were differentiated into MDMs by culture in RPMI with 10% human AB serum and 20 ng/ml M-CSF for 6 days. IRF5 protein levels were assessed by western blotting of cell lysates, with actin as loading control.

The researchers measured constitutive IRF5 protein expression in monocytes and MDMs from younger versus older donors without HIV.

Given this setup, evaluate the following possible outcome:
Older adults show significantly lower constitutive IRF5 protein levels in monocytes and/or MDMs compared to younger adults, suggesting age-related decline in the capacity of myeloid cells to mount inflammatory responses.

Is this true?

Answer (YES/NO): NO